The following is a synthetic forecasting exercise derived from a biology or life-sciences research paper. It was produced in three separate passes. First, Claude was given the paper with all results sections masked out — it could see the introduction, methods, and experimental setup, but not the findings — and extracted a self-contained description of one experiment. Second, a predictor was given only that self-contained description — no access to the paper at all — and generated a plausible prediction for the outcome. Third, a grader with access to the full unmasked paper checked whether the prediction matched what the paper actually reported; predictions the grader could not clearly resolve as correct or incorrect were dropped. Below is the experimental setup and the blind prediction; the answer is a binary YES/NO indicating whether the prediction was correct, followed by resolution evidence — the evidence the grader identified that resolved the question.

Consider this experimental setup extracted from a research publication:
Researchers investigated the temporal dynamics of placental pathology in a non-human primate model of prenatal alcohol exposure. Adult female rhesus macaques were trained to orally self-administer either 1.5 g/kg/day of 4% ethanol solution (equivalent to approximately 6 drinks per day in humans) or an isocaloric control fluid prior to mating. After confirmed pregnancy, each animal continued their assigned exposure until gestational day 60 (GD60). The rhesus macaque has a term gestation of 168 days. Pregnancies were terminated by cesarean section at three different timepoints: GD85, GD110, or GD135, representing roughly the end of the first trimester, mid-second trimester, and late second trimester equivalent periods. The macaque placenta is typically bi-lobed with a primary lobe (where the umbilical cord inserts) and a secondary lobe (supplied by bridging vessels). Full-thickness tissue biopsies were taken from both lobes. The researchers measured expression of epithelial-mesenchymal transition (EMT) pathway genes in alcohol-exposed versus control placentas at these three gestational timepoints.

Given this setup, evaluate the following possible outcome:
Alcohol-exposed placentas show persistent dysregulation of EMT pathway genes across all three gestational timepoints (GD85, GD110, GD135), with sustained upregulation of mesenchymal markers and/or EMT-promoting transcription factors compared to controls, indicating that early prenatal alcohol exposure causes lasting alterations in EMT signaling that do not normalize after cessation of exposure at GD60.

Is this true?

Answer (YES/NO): NO